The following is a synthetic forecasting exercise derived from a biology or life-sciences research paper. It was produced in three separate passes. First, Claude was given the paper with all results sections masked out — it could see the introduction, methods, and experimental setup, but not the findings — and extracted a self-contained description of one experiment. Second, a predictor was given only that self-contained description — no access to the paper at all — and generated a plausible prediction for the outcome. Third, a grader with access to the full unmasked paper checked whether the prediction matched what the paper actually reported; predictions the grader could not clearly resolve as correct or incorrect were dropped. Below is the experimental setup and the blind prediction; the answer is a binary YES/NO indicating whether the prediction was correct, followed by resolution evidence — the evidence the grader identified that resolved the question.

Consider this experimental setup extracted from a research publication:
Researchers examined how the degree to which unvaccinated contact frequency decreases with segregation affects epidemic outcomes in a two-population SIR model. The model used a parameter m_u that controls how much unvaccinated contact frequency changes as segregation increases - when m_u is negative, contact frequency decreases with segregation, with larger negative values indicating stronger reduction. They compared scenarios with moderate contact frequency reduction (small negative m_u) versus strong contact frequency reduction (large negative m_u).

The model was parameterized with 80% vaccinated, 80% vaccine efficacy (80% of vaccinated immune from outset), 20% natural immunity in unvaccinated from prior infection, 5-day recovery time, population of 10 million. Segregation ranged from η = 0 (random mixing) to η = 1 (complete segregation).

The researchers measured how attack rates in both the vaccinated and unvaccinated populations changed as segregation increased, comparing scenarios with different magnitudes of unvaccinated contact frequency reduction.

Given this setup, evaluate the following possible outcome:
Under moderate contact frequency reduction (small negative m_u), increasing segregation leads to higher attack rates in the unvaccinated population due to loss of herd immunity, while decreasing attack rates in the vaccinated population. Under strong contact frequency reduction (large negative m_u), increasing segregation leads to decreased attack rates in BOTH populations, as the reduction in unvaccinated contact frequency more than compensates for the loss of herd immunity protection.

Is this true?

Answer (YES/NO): YES